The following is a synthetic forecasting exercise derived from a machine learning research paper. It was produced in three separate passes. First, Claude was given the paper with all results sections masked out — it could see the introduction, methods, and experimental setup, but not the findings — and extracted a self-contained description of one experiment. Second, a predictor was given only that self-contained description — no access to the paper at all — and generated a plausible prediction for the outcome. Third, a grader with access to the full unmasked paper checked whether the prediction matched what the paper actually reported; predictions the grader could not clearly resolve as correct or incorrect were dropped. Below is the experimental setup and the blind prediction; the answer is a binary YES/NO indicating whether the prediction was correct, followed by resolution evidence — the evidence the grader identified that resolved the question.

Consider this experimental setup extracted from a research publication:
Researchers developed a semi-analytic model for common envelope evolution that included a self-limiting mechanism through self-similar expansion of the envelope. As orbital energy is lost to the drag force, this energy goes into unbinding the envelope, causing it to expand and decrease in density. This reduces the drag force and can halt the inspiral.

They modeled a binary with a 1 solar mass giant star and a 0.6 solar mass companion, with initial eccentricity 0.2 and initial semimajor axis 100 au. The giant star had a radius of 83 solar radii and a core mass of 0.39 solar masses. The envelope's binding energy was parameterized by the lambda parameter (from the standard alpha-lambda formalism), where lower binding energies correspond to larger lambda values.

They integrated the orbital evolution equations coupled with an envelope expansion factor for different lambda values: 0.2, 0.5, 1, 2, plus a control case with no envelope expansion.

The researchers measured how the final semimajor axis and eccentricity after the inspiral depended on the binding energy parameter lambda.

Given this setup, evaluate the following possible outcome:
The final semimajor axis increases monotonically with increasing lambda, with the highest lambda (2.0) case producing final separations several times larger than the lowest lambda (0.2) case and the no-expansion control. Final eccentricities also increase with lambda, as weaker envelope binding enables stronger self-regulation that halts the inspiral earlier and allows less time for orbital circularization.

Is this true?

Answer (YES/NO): YES